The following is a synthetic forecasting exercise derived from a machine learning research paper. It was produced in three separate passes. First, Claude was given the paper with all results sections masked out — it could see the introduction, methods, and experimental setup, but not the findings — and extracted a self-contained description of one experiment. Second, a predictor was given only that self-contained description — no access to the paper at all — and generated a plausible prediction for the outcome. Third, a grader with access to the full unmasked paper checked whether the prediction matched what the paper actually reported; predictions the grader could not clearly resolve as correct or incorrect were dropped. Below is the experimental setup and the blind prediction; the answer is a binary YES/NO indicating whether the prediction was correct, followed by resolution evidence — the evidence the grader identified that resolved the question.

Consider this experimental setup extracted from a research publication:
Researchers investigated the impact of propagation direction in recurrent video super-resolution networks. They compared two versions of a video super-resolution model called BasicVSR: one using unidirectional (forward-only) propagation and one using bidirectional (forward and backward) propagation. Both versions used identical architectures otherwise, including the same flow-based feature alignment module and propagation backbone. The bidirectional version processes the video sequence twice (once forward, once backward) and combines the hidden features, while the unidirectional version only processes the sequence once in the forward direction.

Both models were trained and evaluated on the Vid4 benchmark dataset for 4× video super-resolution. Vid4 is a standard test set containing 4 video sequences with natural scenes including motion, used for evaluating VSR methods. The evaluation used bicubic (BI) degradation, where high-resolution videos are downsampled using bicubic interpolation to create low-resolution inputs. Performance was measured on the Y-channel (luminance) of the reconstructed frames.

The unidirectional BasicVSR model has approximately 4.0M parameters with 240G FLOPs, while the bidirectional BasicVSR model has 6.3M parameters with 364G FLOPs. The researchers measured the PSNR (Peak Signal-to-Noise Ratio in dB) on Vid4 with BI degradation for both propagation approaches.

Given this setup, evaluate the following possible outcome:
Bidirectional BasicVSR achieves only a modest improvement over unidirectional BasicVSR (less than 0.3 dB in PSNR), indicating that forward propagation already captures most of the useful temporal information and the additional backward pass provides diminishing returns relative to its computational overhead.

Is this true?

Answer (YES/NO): YES